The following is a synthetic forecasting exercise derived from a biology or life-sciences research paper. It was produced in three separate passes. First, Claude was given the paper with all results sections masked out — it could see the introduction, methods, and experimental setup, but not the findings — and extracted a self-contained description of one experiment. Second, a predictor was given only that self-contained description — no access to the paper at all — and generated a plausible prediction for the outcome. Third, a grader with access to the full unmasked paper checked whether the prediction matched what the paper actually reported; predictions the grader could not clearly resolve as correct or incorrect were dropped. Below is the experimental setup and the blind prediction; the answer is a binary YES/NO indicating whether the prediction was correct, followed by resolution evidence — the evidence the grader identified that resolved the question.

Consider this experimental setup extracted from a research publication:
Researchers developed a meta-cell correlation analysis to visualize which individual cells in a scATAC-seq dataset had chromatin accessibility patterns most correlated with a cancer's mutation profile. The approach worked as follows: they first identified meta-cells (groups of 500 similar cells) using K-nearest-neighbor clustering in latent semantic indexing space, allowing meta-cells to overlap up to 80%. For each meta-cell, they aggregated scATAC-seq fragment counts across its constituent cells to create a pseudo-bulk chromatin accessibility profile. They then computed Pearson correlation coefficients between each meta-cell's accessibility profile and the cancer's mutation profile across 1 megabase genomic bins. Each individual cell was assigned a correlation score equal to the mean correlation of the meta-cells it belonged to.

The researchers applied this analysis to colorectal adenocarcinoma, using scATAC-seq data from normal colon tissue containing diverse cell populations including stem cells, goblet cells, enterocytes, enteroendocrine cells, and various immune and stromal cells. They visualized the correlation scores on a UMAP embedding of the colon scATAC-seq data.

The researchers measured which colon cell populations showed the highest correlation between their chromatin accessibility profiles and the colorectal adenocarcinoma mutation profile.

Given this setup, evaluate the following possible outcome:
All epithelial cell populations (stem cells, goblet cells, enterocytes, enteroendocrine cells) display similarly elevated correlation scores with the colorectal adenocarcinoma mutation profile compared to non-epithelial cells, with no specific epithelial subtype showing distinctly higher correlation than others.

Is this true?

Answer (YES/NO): NO